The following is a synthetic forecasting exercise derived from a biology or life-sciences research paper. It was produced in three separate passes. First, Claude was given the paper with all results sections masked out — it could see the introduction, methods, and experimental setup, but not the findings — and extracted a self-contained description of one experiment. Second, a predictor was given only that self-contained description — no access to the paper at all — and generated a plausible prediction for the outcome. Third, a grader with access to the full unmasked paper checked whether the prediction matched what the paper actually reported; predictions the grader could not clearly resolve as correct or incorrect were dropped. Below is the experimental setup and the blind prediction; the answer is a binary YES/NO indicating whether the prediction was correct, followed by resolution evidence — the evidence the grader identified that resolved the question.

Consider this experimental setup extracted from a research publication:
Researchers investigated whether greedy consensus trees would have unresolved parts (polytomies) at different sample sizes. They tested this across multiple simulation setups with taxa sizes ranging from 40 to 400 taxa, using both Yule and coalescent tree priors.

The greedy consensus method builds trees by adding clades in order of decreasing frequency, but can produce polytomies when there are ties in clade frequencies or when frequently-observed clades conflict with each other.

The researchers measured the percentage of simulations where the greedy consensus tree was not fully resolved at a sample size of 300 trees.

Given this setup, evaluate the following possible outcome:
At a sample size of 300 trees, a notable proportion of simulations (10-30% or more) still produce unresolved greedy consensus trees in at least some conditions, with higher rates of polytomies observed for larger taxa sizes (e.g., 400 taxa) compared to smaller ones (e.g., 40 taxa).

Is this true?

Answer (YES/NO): NO